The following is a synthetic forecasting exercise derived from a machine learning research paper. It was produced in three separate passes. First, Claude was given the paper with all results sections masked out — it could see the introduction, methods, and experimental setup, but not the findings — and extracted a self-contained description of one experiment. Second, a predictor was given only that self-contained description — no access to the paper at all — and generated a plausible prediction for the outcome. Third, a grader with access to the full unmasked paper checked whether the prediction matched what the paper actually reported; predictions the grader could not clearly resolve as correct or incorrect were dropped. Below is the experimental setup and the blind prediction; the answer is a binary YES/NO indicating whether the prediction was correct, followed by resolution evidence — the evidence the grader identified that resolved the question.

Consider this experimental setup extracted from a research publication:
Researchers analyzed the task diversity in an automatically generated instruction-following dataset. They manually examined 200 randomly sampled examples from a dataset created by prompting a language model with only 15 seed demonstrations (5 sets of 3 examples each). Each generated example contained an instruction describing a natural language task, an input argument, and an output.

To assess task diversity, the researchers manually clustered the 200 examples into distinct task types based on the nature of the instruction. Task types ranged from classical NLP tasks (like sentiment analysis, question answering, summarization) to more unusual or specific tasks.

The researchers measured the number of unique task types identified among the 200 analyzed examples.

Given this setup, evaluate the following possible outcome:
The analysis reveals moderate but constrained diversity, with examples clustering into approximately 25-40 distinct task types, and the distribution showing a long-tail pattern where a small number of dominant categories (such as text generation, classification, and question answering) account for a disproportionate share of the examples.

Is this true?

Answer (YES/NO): NO